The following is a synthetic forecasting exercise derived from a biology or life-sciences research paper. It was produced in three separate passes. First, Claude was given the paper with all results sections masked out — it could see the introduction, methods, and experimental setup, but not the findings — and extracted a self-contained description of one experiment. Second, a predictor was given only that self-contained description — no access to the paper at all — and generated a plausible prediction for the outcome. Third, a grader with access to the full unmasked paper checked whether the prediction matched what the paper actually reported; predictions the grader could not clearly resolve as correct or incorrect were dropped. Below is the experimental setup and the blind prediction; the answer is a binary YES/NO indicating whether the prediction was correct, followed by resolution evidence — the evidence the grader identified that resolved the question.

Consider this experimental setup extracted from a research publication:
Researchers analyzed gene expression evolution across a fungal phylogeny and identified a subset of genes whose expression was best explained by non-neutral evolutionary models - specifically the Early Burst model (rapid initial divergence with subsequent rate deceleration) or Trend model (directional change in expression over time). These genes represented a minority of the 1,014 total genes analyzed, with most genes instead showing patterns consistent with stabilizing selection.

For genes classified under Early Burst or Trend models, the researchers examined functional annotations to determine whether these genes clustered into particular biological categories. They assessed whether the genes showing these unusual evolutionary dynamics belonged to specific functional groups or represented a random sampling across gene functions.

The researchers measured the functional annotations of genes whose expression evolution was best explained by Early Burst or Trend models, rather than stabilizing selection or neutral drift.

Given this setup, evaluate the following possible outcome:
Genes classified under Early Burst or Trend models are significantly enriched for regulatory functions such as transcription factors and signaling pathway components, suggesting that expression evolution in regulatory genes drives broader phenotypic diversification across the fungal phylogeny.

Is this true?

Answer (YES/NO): NO